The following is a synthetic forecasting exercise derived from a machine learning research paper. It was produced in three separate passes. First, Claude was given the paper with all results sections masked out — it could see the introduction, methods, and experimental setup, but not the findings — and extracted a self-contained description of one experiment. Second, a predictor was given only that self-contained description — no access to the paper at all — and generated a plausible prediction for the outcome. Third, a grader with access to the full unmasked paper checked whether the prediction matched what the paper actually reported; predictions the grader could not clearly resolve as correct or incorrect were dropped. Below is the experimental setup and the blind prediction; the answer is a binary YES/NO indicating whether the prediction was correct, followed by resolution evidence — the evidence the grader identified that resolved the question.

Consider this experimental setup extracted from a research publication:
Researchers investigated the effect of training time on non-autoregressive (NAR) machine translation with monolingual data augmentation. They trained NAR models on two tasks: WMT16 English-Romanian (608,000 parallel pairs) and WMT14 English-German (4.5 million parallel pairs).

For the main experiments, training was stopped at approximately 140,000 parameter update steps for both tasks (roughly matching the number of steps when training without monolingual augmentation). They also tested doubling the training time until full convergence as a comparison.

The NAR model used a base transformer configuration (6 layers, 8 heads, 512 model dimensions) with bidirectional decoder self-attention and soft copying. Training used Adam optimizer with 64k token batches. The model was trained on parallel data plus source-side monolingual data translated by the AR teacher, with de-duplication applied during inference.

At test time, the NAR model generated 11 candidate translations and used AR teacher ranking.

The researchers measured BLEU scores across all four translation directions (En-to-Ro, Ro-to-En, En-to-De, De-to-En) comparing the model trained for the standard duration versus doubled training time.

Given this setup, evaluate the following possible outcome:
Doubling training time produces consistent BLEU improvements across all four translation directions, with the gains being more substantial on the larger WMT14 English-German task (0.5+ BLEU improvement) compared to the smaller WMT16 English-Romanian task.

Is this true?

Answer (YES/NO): NO